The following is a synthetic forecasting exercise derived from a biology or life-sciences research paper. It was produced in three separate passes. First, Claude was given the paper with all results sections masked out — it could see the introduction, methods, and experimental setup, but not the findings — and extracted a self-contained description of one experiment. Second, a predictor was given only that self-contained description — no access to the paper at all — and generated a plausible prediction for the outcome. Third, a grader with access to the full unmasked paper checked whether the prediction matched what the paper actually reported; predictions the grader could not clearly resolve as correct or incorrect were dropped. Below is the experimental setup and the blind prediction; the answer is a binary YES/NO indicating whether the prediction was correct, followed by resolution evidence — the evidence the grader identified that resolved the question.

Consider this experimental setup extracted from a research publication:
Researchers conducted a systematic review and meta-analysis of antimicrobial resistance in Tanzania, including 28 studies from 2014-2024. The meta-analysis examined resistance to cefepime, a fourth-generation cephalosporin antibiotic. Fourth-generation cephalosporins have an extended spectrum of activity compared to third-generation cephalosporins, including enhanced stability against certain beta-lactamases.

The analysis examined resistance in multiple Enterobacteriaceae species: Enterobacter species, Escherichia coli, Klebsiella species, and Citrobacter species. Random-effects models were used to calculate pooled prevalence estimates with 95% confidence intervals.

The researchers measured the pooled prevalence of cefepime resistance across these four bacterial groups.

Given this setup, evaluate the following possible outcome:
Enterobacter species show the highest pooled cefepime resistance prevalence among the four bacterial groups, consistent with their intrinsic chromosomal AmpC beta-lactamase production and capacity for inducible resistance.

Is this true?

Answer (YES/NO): YES